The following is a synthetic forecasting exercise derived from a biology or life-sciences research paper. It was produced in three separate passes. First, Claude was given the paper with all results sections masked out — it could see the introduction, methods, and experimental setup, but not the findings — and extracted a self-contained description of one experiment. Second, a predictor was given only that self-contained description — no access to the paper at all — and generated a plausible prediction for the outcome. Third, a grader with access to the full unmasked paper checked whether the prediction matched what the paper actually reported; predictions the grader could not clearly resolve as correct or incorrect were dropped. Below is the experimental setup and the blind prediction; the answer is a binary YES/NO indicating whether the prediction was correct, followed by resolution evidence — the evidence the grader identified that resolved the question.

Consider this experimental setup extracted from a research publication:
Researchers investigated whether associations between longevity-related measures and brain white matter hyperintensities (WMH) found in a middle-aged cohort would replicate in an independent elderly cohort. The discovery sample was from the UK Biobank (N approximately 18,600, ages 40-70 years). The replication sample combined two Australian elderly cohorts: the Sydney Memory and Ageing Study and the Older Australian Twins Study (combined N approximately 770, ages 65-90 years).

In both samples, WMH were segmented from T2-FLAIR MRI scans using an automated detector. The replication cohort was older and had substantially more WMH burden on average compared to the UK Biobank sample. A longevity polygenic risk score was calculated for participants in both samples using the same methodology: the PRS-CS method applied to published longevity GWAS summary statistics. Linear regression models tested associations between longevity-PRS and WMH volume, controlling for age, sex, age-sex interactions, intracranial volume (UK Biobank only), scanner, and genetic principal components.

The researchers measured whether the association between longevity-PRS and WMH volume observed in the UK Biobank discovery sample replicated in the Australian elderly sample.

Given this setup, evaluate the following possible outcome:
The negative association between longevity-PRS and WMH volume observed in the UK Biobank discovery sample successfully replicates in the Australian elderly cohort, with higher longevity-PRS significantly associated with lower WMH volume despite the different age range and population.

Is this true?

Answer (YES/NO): NO